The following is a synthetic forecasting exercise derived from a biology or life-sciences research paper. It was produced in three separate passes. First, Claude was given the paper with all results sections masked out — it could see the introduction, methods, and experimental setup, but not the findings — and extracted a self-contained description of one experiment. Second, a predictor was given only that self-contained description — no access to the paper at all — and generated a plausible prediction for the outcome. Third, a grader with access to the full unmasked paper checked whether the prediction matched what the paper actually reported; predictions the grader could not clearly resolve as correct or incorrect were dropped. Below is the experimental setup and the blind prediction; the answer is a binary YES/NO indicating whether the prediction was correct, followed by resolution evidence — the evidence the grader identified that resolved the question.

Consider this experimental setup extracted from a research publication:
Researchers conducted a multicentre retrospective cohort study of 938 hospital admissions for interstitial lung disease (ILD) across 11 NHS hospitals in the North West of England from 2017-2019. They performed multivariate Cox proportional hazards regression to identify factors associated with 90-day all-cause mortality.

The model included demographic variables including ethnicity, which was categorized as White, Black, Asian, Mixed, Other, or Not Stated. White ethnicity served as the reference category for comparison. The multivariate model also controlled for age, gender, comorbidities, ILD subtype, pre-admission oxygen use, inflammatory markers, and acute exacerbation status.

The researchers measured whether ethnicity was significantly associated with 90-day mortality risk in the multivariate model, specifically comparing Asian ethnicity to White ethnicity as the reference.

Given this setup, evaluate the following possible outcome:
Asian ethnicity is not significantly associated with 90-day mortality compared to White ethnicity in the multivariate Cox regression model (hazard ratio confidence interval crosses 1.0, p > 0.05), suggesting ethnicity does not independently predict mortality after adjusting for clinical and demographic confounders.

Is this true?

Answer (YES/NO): NO